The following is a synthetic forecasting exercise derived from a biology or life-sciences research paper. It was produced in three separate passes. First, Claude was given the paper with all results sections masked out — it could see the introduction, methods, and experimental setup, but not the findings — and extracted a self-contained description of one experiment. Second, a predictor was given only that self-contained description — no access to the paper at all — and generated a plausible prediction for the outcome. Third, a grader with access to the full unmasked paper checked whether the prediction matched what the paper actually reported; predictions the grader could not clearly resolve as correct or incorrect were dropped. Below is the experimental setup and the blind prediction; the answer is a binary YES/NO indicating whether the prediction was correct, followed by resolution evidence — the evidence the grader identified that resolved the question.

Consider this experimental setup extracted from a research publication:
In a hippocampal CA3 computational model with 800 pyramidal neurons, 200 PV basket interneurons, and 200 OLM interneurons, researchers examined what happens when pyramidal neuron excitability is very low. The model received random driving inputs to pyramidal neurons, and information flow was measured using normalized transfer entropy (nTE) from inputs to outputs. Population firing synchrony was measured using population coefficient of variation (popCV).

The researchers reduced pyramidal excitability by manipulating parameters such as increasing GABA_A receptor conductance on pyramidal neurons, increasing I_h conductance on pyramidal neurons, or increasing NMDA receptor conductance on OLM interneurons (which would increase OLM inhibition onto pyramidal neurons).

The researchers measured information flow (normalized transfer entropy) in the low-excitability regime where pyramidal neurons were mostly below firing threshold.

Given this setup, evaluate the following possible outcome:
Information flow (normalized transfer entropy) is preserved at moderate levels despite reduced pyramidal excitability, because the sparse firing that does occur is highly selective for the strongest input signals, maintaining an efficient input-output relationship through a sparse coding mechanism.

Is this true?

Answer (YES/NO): NO